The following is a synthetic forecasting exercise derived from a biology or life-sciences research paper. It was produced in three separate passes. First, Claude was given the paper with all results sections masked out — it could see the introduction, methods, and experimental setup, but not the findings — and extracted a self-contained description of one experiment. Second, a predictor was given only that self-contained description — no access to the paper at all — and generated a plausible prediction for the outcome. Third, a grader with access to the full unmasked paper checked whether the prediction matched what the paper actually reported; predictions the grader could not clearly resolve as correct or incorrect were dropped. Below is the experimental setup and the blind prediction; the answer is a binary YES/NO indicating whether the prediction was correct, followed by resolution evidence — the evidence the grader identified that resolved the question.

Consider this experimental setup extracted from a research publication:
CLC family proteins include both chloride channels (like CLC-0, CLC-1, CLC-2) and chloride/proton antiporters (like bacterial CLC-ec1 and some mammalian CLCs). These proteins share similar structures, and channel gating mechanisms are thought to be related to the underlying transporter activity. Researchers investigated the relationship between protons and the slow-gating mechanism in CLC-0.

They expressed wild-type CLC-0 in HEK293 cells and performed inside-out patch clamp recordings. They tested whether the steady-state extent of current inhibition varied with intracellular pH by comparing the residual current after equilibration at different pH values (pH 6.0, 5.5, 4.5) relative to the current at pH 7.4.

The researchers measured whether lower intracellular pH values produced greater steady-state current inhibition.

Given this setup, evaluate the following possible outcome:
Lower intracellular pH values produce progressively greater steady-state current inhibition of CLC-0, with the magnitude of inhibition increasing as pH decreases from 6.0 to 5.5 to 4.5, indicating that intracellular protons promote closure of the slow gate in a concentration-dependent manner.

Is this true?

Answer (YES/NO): YES